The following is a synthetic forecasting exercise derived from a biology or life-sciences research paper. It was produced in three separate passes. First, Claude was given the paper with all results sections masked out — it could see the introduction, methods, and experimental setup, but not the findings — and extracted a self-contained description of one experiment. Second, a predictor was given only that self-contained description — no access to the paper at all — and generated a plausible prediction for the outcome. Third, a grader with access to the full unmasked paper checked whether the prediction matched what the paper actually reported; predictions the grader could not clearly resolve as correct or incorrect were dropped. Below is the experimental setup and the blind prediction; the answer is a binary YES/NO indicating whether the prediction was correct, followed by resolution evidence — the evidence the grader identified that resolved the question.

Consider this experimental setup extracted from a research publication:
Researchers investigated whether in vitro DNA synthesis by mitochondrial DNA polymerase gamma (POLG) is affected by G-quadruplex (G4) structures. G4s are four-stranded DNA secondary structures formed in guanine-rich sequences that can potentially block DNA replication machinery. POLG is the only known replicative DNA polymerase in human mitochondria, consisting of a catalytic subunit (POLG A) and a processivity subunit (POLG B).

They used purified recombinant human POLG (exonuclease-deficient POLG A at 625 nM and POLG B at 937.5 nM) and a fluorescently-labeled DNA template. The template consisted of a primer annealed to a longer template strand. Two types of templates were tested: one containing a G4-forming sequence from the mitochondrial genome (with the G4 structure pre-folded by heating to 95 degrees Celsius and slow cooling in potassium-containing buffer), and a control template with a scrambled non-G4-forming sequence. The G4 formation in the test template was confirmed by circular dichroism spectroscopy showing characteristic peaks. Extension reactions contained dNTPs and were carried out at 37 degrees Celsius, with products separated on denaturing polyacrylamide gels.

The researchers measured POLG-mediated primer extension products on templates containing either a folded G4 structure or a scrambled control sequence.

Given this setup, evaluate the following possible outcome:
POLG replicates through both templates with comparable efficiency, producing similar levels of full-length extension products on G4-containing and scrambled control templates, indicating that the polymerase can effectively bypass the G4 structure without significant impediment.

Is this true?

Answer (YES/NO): NO